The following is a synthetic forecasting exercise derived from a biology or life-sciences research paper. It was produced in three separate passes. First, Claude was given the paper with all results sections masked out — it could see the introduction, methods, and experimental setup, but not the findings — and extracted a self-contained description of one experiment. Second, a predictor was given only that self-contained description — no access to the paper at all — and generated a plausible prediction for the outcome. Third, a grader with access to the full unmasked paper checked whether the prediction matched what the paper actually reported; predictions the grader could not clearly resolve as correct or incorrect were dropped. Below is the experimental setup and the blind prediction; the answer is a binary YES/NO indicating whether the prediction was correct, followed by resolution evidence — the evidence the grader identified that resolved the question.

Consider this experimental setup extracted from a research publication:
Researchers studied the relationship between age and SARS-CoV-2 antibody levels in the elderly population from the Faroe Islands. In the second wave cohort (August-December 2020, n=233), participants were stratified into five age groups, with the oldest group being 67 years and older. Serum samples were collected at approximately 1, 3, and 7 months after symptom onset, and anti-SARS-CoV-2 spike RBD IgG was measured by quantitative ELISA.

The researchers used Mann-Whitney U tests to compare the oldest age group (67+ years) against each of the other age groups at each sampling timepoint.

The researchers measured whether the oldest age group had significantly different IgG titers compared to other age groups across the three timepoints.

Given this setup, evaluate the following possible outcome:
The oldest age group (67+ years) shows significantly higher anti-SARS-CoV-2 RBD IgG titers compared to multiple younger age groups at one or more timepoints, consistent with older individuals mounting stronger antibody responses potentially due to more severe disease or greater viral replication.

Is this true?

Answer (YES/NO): YES